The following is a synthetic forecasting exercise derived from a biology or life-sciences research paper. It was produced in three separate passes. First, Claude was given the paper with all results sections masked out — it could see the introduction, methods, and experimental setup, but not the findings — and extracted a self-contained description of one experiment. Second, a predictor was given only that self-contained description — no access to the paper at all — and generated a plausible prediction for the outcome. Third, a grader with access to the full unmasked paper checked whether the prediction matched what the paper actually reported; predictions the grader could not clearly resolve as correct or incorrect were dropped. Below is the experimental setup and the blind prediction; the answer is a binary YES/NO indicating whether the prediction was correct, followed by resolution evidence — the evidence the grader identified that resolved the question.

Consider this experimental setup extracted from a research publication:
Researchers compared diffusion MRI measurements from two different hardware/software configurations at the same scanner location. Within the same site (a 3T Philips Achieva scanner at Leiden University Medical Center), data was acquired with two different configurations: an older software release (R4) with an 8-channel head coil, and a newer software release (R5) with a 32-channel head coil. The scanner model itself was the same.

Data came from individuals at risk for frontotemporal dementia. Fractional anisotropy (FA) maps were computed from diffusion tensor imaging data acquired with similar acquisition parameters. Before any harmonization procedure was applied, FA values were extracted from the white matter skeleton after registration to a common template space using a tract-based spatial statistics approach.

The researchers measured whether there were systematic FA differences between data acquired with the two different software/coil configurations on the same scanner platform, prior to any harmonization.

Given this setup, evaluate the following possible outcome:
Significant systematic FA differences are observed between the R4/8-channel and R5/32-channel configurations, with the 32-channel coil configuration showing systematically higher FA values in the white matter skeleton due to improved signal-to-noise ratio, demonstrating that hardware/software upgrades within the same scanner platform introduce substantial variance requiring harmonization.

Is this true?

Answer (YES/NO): NO